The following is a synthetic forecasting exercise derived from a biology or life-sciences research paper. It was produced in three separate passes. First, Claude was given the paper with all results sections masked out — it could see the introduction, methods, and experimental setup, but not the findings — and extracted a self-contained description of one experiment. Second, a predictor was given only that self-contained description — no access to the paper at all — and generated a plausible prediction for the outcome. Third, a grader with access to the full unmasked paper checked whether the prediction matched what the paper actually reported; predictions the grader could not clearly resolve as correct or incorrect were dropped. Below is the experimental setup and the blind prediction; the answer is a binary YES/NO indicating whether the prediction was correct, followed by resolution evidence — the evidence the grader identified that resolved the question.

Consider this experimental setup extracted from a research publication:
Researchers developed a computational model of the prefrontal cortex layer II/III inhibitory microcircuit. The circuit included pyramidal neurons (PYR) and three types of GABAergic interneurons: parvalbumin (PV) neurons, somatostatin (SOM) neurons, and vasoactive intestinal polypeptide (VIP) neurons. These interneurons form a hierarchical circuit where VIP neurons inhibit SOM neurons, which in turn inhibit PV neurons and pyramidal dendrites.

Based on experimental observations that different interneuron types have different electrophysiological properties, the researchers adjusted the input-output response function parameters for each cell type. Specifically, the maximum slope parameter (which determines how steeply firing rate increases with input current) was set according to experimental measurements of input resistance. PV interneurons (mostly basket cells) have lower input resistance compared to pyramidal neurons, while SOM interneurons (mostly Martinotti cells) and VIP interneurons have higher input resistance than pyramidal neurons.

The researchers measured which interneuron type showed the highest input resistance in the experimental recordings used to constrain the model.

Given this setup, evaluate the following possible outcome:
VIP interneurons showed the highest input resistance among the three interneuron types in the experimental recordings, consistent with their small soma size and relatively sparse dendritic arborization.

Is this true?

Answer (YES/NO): YES